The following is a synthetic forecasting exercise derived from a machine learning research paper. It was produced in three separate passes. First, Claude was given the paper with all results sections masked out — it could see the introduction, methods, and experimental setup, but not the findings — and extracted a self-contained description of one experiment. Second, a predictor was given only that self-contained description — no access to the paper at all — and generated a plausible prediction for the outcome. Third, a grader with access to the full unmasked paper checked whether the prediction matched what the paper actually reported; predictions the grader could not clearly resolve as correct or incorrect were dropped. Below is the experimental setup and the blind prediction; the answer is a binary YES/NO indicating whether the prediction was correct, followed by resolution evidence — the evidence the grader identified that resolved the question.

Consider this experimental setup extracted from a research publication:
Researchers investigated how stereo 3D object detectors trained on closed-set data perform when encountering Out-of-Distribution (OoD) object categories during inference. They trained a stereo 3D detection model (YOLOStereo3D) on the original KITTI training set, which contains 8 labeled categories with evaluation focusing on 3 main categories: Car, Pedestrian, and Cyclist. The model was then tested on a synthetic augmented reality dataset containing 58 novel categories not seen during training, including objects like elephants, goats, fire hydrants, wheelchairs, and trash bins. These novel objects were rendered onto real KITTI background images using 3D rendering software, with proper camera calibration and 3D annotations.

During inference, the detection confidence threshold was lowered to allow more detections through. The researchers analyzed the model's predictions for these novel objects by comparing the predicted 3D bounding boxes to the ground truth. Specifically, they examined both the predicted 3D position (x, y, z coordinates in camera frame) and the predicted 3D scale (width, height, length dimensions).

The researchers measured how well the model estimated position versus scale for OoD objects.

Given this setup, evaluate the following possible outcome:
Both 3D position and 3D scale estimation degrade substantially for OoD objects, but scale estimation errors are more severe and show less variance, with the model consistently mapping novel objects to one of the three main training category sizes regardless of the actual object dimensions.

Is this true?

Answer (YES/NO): NO